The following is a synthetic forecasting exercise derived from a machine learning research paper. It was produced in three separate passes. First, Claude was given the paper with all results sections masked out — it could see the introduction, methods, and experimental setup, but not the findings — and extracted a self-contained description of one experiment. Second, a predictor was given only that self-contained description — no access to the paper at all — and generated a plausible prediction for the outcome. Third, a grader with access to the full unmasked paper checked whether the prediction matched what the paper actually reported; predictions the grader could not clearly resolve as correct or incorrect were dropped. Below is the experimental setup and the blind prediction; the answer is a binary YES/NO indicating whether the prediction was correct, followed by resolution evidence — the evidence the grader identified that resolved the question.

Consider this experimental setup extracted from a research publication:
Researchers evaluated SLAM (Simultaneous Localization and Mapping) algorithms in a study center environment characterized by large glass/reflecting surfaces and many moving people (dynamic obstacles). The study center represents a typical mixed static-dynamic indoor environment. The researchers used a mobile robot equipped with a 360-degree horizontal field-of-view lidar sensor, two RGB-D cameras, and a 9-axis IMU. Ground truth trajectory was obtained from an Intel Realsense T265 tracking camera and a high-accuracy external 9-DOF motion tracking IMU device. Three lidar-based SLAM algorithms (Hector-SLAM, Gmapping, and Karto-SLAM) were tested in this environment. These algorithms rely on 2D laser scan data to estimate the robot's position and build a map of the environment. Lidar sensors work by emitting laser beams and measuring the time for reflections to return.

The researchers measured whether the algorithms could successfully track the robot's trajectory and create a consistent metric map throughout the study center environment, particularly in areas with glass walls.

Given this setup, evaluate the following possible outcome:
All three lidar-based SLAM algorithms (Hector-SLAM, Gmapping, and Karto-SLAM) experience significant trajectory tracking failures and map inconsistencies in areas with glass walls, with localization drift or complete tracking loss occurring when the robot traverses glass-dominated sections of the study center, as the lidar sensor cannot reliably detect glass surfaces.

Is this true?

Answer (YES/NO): YES